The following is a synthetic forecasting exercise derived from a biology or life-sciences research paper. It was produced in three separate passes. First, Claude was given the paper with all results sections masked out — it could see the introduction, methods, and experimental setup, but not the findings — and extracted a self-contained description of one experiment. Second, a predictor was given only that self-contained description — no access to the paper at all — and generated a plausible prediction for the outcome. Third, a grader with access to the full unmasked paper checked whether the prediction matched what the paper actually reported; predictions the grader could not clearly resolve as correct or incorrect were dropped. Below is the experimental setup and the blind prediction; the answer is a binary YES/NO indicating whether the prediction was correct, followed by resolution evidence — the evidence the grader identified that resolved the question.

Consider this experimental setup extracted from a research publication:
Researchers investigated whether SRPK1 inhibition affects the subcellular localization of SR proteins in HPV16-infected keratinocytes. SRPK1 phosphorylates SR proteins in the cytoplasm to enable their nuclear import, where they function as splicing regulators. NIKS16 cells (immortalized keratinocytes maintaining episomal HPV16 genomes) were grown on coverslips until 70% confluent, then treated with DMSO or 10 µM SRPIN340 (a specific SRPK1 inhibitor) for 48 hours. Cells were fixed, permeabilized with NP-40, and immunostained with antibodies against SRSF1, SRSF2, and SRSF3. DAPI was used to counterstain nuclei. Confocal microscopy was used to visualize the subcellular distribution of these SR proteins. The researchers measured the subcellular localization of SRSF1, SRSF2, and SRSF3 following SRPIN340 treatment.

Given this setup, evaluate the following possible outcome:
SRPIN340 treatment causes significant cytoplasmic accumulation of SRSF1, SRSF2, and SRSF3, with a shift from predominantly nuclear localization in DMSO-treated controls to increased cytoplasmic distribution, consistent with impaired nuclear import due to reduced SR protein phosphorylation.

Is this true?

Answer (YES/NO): NO